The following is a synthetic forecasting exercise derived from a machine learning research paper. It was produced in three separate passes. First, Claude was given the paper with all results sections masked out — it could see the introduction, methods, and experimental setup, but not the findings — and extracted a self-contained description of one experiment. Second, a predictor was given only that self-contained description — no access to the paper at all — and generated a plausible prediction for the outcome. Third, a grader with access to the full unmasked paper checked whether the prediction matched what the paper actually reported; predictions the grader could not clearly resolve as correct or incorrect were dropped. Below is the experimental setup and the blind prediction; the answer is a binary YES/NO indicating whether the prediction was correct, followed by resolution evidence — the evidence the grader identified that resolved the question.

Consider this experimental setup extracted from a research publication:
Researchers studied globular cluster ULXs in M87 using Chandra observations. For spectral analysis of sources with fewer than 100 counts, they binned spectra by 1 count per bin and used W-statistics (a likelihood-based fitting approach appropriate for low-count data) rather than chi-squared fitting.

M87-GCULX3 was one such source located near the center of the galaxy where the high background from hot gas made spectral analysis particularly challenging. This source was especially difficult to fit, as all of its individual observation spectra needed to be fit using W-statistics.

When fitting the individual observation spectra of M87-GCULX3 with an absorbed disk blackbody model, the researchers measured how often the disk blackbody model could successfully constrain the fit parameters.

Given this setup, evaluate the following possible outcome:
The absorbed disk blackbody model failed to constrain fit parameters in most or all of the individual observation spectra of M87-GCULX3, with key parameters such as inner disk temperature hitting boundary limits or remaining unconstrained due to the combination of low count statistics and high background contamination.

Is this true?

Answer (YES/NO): YES